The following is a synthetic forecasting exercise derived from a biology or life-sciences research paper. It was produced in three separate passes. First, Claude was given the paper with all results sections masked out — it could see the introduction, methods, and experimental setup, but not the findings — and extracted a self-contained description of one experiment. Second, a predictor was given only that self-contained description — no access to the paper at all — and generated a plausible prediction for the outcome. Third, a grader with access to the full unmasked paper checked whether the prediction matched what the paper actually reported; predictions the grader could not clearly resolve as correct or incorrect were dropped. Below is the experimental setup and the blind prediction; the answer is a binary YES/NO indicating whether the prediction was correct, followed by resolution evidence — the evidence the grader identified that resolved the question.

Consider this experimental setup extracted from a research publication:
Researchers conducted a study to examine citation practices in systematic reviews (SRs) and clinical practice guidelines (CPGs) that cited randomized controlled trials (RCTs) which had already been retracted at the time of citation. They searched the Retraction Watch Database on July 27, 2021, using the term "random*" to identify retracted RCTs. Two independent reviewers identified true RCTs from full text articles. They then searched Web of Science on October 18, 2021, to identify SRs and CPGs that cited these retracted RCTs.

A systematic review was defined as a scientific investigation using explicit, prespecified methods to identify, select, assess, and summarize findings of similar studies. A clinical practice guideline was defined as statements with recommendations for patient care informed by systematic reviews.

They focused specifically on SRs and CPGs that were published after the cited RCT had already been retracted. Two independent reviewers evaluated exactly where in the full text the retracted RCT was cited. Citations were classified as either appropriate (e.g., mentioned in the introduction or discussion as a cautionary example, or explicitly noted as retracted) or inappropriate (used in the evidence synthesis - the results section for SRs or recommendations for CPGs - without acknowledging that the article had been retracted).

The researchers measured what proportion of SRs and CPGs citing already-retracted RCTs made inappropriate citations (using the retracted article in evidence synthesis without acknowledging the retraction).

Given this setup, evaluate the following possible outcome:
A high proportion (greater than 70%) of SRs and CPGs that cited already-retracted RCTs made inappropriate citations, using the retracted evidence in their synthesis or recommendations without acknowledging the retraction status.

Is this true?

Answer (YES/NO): NO